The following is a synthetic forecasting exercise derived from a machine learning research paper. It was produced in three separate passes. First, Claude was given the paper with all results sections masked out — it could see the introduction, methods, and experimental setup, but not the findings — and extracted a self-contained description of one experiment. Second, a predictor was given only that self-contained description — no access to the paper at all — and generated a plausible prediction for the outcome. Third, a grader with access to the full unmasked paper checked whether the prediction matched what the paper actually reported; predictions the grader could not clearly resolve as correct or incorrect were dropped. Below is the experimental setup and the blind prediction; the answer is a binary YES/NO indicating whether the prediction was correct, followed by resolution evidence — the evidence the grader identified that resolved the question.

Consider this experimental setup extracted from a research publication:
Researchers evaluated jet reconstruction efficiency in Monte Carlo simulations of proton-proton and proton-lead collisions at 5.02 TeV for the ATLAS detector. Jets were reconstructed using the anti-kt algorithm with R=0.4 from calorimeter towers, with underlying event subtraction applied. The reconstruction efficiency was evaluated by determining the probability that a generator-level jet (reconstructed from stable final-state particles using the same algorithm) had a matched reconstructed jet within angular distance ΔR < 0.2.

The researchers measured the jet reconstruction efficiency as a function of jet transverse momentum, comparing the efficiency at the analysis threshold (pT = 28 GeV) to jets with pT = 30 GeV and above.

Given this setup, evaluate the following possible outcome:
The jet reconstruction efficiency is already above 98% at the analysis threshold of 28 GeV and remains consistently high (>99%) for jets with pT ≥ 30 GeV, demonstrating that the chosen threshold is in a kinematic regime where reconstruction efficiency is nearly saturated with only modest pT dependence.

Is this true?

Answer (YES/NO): NO